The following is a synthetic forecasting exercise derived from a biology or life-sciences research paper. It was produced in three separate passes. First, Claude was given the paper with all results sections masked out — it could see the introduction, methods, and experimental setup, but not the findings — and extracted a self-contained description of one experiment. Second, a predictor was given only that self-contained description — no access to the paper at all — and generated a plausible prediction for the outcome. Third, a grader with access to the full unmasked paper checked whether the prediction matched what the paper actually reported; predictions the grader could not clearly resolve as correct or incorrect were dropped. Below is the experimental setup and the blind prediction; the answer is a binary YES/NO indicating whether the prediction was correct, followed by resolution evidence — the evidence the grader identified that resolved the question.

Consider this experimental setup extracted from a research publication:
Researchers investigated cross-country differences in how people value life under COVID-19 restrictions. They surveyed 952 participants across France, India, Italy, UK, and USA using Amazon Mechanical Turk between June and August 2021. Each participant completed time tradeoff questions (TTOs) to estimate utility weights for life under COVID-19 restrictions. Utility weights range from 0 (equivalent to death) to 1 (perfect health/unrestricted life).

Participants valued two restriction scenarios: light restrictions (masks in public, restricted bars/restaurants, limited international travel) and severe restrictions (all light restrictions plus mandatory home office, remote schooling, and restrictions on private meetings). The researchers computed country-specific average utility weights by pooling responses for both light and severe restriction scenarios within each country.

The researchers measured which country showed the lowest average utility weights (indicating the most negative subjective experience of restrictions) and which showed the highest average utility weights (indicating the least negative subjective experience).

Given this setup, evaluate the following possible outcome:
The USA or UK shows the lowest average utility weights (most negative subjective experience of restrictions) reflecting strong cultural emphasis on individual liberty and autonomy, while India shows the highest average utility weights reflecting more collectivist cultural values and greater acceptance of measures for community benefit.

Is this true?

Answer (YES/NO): NO